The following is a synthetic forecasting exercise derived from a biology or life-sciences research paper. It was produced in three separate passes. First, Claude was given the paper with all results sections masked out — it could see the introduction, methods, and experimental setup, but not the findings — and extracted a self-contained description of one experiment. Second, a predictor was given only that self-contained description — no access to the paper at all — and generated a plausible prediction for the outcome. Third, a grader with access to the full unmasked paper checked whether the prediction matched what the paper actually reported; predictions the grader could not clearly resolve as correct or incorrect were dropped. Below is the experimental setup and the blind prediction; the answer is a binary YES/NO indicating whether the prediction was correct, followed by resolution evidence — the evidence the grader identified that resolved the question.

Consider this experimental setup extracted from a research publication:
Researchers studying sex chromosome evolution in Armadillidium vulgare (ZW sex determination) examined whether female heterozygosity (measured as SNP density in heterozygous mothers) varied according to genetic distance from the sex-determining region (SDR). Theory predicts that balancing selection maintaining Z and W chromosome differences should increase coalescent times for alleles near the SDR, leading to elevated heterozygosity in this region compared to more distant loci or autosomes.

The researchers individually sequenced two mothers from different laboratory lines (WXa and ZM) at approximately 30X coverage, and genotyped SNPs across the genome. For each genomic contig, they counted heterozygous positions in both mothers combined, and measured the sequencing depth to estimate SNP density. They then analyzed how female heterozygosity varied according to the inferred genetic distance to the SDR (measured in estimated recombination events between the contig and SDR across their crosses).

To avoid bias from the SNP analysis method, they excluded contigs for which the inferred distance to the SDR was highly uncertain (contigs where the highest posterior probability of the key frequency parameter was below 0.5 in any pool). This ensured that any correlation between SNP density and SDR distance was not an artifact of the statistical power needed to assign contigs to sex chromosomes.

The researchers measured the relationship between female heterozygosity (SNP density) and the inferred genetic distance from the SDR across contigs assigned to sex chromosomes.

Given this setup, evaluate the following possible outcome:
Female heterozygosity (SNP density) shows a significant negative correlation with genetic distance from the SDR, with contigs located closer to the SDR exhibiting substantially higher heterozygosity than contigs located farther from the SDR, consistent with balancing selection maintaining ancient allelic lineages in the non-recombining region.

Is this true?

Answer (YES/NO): NO